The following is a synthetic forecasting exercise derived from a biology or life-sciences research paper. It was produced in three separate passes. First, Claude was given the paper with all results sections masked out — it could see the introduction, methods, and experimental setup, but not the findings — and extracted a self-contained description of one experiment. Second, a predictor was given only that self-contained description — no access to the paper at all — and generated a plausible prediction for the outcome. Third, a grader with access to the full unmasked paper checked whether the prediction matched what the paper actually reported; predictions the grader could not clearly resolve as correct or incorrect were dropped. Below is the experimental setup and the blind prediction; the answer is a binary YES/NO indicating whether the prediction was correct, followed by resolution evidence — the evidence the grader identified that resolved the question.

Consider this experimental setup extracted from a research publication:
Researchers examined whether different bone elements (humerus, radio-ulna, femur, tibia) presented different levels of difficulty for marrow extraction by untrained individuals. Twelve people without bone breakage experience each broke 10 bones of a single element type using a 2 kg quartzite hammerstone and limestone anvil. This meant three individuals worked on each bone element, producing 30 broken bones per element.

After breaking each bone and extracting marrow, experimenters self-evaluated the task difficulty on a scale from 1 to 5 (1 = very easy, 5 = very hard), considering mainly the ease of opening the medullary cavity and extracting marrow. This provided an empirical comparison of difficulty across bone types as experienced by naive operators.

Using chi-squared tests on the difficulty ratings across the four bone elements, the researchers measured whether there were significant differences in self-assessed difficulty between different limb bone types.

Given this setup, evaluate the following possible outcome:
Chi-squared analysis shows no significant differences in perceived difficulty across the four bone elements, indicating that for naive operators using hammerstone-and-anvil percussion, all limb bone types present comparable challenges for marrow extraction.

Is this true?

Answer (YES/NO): NO